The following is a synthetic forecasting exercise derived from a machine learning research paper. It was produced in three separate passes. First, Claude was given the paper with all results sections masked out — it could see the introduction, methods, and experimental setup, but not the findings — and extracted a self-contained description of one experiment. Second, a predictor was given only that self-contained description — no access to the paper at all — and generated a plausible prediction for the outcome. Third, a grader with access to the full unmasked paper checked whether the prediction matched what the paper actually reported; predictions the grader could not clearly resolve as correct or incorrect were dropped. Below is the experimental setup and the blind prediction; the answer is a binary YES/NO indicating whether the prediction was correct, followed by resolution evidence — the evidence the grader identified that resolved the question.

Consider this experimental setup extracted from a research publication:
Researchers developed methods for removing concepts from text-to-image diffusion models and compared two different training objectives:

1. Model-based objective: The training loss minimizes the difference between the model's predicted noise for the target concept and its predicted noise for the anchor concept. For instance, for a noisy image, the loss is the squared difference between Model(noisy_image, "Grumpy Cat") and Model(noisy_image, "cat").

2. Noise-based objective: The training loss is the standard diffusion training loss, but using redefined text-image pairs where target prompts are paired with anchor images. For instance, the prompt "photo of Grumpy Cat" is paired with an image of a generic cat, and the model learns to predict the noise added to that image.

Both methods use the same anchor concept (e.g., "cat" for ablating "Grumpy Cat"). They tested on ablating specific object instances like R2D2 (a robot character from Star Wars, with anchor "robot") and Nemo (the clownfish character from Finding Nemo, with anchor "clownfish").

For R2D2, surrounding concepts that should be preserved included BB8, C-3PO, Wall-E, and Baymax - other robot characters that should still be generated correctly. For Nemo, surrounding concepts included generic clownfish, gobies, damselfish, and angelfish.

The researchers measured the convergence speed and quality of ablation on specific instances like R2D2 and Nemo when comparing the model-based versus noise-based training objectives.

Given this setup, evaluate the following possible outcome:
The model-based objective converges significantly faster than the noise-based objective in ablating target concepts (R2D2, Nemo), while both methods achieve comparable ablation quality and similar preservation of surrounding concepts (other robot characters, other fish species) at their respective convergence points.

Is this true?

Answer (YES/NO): NO